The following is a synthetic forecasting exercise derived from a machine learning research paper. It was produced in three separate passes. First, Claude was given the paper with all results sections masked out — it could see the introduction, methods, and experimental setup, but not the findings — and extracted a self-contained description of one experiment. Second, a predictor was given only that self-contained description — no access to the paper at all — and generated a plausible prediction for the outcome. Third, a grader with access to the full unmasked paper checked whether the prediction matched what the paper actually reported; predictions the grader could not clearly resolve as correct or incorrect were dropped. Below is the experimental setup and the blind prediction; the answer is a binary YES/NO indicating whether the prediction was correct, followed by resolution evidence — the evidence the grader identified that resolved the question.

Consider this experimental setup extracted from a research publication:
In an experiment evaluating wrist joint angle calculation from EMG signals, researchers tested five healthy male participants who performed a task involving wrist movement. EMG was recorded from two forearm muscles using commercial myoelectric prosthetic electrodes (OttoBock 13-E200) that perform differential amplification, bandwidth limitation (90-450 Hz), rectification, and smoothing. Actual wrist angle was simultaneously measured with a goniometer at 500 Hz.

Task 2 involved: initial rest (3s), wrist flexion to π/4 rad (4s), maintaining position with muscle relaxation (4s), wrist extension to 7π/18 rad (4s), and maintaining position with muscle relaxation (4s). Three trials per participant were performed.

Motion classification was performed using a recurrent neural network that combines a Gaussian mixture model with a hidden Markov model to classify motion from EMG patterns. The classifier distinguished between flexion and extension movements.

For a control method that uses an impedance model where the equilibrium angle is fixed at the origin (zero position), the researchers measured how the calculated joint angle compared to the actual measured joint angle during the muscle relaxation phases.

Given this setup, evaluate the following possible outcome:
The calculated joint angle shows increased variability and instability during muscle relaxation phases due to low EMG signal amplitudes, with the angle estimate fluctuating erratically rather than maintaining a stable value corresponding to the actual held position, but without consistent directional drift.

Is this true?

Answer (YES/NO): NO